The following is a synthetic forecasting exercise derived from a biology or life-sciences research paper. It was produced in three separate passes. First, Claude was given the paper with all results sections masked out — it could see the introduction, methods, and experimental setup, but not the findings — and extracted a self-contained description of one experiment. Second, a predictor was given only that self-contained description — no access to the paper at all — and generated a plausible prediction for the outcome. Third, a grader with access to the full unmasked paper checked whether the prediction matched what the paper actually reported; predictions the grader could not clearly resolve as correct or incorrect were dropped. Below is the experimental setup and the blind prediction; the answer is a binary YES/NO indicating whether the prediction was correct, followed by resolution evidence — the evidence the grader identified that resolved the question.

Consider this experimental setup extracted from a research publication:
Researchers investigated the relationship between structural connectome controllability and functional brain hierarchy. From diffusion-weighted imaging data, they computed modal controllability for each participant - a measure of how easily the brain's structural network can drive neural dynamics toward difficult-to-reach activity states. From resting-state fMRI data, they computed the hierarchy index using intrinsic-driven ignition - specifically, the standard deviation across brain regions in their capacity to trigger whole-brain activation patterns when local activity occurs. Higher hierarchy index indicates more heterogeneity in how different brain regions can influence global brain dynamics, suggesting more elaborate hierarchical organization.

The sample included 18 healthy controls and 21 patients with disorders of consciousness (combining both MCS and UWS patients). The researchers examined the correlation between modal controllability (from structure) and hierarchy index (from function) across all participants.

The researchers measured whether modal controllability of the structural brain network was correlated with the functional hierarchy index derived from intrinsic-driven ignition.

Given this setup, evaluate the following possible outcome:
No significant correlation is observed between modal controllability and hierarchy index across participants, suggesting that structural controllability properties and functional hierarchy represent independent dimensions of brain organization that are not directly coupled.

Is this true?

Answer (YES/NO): NO